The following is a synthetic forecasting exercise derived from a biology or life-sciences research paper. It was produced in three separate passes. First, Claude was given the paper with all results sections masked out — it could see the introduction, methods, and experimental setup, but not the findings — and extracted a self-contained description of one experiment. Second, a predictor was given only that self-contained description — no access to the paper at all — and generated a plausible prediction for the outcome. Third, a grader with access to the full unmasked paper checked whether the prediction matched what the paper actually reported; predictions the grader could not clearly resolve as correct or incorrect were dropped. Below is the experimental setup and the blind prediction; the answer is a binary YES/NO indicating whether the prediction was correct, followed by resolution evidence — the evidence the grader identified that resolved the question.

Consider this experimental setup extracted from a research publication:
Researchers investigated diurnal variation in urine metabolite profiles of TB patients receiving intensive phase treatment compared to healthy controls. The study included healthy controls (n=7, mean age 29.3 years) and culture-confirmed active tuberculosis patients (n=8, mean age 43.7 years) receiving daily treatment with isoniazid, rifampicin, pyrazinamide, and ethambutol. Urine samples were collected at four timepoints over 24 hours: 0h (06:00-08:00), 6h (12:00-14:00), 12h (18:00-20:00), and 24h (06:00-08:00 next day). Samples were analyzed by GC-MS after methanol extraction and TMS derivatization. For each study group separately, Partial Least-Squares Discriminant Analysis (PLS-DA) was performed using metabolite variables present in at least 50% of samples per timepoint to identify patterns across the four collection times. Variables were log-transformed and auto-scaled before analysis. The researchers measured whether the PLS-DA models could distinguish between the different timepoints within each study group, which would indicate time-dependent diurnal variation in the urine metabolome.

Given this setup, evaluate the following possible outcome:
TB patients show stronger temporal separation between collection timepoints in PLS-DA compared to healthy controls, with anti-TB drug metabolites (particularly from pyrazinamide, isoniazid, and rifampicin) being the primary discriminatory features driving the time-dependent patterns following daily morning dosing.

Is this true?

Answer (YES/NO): NO